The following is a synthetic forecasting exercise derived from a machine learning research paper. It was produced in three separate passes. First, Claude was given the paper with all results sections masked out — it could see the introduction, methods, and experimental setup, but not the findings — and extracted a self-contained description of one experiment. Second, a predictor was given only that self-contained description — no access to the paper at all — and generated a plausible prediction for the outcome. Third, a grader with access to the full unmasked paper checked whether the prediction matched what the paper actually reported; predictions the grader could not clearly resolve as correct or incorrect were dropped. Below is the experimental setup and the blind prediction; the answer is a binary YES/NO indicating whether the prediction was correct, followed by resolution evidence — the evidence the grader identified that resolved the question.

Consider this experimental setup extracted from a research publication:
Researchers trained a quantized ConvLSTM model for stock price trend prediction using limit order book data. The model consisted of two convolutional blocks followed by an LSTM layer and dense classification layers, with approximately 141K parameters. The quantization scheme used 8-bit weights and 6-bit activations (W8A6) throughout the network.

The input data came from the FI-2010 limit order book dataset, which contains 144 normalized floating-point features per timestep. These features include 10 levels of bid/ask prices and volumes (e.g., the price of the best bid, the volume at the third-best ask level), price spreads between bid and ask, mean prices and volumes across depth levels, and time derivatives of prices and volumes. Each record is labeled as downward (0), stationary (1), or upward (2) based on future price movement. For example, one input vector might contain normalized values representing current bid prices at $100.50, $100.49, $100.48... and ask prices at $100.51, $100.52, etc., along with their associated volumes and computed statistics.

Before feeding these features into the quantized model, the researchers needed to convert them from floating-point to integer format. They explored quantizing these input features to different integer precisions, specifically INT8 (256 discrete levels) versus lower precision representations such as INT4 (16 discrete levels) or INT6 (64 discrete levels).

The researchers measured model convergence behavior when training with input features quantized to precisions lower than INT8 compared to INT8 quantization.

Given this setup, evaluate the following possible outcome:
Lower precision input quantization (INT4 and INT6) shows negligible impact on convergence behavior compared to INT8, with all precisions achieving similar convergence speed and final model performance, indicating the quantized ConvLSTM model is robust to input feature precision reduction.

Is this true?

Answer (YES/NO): NO